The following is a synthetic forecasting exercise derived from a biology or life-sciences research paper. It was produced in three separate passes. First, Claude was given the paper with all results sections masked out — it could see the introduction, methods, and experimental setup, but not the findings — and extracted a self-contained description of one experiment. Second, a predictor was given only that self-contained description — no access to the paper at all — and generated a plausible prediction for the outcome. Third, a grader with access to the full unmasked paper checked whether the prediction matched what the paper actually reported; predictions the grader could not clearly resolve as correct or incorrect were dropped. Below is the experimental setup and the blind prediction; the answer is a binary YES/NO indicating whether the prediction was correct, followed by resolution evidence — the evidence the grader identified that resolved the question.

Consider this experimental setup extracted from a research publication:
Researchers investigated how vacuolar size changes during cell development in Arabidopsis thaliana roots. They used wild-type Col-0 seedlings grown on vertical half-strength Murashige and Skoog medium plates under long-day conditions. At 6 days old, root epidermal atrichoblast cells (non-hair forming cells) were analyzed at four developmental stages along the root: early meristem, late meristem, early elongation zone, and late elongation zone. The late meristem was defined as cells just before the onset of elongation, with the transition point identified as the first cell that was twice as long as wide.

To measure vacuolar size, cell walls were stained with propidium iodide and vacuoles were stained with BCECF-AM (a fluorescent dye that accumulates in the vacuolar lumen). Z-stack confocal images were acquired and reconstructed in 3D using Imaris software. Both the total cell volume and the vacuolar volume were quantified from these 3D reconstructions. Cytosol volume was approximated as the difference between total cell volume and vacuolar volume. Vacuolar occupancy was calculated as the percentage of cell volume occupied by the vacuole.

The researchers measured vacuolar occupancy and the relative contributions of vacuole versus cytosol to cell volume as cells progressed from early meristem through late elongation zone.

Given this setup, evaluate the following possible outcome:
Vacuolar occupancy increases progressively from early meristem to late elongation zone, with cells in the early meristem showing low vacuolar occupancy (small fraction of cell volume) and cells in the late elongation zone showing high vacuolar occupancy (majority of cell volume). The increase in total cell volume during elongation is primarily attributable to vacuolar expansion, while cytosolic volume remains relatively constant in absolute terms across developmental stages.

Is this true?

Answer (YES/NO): NO